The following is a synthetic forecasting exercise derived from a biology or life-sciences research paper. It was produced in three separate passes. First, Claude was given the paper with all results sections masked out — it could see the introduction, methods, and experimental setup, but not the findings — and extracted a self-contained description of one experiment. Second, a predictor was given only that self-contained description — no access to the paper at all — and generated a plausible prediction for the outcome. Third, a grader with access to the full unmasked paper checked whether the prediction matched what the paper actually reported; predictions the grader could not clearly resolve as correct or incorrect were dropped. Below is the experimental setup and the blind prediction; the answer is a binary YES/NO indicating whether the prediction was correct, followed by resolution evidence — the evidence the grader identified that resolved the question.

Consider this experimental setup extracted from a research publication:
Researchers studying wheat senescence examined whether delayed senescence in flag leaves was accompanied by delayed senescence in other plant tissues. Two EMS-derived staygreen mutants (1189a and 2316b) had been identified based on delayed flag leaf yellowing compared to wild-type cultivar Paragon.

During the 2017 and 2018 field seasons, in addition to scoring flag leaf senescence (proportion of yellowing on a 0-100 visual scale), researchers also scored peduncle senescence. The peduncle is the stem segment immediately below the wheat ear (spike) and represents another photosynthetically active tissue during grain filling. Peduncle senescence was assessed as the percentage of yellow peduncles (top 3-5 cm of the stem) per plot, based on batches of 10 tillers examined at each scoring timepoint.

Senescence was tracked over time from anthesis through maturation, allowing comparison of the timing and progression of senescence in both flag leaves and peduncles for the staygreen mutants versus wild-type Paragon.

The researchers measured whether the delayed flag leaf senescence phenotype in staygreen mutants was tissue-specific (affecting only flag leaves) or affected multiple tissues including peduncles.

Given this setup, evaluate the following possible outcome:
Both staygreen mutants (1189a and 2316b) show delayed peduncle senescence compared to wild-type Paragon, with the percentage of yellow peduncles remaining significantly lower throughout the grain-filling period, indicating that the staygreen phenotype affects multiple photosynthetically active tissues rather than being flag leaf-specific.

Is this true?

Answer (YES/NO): YES